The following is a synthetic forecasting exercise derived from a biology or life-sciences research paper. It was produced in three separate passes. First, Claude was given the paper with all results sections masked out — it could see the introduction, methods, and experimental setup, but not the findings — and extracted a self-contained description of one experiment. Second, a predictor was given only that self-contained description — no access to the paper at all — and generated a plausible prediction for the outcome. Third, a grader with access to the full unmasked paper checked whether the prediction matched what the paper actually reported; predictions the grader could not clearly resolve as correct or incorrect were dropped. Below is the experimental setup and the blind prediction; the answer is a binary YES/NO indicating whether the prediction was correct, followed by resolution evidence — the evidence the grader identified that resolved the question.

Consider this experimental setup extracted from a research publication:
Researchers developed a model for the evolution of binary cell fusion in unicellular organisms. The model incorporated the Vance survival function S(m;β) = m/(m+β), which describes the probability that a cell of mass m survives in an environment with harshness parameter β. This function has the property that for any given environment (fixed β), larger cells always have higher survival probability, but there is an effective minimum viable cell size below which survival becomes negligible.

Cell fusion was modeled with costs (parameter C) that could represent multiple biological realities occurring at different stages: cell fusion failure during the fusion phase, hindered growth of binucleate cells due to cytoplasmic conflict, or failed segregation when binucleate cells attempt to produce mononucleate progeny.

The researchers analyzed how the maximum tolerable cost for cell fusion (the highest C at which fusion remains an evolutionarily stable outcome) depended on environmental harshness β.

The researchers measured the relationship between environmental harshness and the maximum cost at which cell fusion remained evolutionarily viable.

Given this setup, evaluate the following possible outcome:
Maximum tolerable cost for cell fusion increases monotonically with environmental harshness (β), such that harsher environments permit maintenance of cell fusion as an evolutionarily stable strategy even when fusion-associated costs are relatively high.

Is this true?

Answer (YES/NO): NO